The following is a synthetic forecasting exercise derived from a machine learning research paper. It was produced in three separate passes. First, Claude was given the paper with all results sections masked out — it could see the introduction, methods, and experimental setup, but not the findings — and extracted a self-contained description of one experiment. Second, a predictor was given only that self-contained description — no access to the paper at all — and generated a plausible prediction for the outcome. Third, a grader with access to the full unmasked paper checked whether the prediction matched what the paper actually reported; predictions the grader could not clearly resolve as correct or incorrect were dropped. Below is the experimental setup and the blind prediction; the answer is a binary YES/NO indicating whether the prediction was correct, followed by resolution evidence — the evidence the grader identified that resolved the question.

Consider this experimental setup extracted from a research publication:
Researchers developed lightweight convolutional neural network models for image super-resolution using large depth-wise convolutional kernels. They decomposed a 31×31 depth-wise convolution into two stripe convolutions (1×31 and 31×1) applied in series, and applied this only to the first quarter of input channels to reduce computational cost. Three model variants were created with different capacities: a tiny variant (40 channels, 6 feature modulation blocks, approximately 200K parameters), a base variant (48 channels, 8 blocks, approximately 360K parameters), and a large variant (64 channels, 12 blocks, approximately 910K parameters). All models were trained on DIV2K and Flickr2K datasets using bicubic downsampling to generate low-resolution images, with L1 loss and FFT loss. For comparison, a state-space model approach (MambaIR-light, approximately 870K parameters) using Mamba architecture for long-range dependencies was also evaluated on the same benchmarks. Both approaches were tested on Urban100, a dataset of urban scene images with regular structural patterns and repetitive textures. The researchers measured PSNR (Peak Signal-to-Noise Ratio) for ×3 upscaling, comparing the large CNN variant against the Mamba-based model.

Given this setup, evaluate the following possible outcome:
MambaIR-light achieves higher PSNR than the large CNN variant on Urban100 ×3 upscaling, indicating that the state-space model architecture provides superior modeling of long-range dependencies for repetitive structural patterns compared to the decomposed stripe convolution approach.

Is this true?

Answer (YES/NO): YES